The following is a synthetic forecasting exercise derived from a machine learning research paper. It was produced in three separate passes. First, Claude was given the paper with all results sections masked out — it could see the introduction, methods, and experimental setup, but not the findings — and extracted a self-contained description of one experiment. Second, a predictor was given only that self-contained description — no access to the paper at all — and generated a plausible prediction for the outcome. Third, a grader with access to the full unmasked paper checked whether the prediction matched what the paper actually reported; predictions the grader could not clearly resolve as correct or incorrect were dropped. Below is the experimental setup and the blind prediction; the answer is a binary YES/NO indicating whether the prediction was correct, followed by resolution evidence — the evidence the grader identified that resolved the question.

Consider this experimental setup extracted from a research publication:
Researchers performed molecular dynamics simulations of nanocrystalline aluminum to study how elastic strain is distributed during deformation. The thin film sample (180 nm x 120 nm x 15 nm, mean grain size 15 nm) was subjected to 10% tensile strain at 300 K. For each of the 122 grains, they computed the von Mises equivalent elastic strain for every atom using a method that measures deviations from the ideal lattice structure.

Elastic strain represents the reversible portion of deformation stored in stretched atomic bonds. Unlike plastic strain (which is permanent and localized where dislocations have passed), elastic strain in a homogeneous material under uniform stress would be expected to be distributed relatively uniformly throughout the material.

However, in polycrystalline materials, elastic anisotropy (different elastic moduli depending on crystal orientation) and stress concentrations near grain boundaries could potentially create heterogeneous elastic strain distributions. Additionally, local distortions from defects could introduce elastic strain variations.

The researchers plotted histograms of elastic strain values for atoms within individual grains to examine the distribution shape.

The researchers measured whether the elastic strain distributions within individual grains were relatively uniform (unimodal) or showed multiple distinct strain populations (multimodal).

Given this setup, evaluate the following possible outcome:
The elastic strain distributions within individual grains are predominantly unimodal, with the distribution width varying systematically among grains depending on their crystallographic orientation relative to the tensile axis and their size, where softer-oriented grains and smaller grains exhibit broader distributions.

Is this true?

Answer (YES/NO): NO